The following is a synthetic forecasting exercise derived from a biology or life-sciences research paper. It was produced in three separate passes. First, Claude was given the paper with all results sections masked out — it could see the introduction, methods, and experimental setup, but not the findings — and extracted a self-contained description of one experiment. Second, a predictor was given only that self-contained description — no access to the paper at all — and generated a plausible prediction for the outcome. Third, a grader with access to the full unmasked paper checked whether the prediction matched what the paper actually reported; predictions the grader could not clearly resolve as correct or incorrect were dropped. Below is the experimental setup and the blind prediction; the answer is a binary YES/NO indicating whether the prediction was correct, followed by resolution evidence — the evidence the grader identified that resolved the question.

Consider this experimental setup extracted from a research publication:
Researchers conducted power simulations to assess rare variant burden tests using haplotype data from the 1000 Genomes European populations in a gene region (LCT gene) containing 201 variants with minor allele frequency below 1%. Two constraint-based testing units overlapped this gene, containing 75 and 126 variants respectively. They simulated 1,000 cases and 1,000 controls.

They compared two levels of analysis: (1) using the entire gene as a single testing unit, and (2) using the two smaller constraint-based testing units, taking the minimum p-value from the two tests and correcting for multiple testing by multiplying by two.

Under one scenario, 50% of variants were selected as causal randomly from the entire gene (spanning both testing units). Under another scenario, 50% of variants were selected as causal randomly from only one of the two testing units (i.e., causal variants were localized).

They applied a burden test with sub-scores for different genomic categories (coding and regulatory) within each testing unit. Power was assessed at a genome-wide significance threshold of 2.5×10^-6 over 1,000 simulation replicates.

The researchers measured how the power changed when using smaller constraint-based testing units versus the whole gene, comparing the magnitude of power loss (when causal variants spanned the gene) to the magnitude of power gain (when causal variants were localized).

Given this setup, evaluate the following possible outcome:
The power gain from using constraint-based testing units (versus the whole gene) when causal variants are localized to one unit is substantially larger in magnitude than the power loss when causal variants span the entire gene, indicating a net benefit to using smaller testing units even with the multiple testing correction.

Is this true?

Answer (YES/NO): YES